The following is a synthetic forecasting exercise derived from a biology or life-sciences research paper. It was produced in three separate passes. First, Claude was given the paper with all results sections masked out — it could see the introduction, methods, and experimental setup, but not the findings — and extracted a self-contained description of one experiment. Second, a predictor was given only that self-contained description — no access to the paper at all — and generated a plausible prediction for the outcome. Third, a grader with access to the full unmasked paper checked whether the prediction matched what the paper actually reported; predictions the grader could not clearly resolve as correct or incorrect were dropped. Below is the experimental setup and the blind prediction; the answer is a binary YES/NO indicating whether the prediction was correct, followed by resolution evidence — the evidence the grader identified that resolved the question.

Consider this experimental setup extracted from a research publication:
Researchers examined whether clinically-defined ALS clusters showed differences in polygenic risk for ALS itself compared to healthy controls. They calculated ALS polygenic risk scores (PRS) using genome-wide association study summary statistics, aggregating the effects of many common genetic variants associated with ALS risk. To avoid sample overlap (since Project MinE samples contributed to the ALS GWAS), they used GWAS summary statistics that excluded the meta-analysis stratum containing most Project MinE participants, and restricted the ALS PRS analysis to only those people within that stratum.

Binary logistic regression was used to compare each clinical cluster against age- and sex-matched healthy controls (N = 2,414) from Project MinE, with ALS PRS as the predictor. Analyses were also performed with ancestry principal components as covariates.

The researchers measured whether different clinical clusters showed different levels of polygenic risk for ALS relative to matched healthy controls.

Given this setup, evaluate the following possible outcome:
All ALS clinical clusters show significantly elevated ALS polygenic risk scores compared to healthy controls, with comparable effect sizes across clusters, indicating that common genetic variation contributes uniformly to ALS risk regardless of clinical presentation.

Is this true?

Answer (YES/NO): NO